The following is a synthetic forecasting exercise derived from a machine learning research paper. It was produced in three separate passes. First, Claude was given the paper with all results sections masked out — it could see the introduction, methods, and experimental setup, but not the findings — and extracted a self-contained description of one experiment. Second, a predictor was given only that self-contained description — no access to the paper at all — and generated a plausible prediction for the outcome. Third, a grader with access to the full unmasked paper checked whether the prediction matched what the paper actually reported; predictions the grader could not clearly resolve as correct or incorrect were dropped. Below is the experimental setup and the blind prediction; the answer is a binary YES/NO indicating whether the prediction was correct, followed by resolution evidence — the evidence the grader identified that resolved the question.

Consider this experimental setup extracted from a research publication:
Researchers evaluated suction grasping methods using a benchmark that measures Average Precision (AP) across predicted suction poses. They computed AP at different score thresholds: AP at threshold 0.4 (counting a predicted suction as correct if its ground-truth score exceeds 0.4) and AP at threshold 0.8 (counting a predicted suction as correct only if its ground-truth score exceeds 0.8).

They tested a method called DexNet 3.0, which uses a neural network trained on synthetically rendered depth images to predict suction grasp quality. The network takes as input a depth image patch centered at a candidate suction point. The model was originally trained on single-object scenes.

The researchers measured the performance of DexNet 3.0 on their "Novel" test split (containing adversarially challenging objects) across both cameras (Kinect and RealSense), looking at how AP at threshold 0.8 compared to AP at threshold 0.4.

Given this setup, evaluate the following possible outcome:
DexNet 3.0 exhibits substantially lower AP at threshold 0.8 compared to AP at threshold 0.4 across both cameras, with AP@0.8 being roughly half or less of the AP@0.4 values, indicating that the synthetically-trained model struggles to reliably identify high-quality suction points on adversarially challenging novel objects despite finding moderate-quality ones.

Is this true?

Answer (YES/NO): YES